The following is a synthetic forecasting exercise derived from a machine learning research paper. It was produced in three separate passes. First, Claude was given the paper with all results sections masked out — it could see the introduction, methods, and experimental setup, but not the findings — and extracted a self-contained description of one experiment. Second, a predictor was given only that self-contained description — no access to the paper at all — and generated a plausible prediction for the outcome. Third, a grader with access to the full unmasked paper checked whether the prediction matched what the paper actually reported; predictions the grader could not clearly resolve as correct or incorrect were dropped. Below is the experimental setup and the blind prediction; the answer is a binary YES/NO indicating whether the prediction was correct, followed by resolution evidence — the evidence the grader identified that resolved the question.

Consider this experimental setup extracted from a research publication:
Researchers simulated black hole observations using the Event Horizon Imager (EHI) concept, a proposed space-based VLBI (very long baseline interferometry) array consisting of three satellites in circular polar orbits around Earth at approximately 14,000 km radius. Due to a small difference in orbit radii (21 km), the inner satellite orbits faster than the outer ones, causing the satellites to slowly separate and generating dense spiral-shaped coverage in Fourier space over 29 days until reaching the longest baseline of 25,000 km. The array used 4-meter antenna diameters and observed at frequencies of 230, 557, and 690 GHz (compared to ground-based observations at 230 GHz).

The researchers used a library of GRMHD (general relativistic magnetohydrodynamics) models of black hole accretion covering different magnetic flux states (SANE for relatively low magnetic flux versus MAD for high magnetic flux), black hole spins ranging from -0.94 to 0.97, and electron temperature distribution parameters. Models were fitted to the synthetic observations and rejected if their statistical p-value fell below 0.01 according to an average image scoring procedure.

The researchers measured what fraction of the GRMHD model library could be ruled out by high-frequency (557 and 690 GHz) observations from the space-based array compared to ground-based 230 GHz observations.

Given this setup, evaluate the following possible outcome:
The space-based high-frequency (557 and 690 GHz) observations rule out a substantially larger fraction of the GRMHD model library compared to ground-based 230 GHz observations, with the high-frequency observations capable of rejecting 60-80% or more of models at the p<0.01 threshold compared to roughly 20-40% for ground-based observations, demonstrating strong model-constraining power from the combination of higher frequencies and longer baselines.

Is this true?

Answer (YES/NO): NO